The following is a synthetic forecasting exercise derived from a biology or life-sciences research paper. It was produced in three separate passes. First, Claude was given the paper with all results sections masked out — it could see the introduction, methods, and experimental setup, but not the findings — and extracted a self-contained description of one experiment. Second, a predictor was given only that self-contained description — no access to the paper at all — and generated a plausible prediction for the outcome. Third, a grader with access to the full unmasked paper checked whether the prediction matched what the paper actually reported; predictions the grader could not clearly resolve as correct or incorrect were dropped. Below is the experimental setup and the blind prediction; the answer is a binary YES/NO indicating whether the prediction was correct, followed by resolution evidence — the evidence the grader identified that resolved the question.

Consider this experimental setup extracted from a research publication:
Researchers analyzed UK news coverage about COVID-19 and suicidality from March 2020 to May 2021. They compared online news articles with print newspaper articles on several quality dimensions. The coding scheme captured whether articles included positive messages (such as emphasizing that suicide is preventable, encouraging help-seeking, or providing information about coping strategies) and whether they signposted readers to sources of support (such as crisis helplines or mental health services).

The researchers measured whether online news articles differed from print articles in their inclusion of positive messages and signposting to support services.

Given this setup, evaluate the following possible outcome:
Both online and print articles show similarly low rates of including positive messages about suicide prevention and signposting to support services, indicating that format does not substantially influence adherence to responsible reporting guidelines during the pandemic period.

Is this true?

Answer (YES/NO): NO